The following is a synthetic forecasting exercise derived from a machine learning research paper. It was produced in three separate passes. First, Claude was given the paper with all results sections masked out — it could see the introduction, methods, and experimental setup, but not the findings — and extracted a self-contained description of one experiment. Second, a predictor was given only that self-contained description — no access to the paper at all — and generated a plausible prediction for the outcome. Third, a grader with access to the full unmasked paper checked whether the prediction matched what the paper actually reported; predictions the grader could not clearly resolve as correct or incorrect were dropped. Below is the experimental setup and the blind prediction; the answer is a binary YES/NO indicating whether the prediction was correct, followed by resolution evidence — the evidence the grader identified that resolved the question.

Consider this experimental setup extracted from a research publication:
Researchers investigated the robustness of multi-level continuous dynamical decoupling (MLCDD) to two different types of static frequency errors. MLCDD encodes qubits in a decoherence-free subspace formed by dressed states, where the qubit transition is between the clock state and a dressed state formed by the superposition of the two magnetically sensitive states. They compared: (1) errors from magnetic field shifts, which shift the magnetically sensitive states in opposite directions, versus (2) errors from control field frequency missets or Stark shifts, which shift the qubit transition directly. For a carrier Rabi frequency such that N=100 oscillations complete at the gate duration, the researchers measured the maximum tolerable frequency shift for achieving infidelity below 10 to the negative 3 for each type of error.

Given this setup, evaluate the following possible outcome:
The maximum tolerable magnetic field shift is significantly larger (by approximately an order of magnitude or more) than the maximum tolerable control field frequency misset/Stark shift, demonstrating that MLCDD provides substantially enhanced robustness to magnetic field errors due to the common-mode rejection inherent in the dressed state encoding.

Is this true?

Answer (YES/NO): YES